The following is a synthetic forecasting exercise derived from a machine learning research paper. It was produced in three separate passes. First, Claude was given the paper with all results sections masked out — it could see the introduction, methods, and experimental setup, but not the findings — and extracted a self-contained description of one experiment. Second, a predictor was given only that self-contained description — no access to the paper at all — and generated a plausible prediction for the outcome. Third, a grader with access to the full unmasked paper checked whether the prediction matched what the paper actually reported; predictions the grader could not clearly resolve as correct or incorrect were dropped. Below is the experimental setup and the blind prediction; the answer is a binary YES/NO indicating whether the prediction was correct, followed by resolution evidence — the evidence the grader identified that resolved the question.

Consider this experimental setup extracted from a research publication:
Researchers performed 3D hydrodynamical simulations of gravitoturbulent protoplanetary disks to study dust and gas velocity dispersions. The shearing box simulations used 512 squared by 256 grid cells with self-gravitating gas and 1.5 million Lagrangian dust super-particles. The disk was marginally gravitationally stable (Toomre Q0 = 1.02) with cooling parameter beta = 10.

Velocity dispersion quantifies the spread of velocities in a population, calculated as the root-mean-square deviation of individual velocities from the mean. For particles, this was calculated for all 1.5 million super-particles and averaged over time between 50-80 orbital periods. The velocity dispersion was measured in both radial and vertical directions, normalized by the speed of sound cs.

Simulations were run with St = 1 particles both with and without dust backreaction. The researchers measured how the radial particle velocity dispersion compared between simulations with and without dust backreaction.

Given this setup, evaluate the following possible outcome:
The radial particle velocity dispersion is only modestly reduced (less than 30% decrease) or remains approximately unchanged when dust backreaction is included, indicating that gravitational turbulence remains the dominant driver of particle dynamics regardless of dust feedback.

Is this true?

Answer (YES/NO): NO